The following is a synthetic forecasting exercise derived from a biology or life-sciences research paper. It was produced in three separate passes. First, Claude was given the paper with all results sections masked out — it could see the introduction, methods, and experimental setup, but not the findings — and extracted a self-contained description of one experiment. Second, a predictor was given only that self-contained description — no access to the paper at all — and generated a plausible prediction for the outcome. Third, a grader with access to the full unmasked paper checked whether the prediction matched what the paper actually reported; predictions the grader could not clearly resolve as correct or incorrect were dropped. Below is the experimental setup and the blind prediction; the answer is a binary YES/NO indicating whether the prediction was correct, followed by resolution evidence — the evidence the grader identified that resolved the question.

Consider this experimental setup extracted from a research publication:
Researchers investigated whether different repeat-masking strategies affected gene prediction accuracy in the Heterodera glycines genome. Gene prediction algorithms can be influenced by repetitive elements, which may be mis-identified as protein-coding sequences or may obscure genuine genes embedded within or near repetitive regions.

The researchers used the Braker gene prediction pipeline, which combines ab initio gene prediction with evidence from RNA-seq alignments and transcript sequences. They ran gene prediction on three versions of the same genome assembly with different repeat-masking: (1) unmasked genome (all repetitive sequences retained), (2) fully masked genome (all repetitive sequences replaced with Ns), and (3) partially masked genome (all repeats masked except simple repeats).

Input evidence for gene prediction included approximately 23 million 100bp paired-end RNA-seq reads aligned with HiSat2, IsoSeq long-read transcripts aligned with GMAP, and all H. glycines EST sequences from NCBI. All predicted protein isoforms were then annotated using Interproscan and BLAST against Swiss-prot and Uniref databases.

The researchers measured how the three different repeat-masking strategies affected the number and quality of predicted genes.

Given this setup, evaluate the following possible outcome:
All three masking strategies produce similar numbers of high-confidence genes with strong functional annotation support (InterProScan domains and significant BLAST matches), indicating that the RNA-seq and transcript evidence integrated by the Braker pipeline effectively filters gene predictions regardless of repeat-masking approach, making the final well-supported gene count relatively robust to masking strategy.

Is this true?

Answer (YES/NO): NO